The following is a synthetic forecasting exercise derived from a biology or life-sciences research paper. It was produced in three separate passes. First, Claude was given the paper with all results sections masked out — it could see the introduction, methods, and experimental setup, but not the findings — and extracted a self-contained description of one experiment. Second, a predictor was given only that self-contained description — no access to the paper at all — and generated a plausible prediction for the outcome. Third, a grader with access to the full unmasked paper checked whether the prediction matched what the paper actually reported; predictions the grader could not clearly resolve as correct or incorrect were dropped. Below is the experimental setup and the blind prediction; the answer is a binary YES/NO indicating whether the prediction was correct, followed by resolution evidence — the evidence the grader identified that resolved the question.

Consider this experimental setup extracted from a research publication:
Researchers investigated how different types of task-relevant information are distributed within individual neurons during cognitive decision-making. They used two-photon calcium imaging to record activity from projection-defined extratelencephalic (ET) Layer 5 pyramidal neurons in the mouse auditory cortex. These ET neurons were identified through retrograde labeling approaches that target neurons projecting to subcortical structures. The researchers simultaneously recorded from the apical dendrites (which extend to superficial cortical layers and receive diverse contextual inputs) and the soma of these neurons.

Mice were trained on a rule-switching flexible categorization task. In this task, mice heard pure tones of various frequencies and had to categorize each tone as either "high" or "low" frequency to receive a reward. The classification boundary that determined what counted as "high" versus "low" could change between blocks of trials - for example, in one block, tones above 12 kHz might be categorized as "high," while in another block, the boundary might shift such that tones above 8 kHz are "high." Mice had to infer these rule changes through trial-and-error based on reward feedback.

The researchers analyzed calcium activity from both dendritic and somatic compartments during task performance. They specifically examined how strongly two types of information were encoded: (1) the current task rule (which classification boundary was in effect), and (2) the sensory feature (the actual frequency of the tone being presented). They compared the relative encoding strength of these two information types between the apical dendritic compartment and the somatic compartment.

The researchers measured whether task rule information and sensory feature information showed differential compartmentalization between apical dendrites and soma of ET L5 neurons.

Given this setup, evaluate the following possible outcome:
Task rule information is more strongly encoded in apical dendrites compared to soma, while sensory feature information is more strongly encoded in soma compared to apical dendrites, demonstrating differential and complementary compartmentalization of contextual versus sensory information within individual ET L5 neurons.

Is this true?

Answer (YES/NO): YES